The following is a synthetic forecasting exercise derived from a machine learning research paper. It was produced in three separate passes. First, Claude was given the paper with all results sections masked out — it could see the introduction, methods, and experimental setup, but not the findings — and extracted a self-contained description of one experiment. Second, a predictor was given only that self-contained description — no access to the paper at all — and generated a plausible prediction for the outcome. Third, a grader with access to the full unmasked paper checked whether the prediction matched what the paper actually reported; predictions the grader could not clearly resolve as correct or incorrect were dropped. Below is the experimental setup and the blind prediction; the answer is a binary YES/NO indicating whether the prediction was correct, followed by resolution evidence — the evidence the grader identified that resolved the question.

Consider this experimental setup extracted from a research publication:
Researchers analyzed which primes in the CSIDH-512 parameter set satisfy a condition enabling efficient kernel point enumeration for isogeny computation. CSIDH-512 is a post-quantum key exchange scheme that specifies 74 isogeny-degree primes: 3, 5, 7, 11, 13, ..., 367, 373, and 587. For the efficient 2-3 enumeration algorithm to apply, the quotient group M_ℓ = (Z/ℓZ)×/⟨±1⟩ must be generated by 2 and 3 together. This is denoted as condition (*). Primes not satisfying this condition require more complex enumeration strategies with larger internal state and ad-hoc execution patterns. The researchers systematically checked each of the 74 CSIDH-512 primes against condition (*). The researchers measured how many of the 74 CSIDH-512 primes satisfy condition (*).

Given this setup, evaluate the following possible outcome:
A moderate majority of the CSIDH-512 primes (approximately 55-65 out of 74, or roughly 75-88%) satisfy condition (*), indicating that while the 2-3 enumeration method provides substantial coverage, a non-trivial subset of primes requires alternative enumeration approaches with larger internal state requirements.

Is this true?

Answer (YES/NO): NO